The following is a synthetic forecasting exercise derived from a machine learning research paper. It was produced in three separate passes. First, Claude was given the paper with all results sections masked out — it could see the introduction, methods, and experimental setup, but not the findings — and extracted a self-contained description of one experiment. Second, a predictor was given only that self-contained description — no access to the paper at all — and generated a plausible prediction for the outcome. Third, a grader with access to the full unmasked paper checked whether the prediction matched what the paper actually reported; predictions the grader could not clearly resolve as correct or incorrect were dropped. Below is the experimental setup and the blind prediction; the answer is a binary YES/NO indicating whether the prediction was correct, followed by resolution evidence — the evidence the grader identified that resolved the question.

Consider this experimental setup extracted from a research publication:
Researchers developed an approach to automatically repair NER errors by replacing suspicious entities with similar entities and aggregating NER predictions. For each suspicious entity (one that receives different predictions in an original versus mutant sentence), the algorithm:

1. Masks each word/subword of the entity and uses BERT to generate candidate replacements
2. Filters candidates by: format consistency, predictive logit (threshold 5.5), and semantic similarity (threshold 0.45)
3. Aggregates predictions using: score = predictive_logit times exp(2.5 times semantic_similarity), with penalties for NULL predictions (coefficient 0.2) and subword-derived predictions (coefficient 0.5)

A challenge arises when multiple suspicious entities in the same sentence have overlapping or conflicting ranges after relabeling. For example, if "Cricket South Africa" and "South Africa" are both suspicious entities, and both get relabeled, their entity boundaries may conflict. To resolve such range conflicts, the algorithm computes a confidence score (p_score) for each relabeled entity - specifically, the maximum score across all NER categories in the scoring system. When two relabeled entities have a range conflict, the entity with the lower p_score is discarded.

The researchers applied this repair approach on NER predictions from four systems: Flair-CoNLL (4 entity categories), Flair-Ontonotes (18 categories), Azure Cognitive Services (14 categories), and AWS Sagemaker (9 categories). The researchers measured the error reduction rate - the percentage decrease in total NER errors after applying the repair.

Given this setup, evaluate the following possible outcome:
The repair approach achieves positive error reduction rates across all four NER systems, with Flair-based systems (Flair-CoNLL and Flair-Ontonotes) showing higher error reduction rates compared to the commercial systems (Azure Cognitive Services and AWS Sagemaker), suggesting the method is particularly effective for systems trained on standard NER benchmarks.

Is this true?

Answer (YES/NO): NO